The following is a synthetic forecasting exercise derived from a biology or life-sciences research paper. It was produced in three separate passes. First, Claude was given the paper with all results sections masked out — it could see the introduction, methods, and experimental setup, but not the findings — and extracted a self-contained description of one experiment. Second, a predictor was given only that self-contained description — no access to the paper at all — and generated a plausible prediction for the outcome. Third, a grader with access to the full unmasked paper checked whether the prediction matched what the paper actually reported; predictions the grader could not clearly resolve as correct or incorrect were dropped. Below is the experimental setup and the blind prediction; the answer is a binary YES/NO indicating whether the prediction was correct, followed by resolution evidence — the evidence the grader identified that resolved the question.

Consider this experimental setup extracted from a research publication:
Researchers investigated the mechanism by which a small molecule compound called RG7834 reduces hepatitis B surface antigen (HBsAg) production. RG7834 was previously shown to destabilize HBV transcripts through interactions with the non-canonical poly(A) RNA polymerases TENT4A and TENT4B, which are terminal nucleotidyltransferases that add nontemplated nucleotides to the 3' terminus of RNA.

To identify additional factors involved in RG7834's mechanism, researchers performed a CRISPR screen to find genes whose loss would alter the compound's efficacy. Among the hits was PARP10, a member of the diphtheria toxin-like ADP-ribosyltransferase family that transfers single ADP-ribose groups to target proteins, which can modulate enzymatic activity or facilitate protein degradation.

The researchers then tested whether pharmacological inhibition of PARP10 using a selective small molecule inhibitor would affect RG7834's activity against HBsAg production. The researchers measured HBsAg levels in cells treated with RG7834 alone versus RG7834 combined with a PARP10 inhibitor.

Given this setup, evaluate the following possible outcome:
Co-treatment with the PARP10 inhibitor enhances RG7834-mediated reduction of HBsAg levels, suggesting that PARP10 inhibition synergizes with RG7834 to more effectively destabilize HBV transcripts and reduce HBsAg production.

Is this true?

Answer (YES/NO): YES